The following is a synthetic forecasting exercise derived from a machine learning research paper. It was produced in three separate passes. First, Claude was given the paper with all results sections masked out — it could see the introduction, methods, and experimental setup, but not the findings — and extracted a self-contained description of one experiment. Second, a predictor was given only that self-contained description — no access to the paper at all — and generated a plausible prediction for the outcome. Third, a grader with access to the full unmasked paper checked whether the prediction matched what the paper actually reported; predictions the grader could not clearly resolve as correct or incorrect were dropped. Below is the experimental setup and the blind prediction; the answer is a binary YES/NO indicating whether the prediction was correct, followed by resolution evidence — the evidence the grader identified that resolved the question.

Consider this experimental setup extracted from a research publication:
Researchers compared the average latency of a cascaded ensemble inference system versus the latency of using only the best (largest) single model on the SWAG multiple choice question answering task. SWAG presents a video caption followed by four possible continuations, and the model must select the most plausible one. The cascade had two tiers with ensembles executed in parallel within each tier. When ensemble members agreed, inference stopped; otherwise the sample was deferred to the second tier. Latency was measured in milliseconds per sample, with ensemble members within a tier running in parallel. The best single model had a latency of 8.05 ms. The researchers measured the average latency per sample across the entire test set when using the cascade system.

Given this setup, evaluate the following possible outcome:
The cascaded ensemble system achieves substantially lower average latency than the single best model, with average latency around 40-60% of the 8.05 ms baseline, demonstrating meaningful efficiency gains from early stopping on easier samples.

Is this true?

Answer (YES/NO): NO